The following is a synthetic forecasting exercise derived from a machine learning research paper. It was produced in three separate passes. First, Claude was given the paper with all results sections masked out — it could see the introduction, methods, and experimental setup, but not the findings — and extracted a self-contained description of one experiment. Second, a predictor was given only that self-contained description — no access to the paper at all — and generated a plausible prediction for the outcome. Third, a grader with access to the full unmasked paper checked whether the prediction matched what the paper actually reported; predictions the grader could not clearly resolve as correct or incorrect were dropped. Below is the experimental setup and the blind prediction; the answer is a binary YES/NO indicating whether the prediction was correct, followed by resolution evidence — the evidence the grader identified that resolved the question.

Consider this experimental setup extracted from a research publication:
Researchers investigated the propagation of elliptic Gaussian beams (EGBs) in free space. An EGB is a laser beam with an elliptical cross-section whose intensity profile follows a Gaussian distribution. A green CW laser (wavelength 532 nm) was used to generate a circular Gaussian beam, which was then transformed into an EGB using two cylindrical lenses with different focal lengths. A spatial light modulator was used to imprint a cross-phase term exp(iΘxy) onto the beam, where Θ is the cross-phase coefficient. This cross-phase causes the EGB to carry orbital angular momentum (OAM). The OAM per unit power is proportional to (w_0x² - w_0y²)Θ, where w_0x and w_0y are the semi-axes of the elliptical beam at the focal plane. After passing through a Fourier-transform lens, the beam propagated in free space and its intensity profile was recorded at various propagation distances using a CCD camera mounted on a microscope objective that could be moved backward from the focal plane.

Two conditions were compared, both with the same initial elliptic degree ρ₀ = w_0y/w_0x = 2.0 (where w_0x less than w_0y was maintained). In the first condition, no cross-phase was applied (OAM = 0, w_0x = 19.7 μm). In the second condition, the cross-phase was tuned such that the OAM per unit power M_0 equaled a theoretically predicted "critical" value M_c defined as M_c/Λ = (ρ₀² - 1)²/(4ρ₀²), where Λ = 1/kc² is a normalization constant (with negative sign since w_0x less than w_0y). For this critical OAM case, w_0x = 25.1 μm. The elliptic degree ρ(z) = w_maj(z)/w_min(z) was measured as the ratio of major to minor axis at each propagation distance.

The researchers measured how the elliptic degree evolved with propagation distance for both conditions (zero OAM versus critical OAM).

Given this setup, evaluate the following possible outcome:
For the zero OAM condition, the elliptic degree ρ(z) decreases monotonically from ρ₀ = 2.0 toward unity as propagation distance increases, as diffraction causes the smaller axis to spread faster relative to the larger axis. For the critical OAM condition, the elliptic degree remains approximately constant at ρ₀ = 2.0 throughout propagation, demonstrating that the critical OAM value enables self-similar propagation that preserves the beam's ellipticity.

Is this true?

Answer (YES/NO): NO